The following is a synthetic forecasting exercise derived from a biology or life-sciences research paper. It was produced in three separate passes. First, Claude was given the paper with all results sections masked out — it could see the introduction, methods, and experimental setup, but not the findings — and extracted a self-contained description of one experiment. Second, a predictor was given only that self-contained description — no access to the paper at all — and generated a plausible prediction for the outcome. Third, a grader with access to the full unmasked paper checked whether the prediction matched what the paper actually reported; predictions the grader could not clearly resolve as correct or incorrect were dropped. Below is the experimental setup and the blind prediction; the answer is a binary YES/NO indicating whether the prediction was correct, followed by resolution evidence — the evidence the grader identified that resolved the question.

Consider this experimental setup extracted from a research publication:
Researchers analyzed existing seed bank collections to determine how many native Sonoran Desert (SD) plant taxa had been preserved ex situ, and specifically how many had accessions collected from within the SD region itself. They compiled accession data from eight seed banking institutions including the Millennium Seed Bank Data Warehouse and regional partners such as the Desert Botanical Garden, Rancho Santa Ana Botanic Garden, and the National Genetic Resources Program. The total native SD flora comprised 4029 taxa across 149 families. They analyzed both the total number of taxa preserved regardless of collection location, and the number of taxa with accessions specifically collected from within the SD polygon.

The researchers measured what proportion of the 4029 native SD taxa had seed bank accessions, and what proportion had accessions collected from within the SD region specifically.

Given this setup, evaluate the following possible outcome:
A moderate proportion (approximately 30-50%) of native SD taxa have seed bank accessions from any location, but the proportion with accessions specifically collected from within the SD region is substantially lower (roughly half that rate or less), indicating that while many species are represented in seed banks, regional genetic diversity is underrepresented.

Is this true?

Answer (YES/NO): YES